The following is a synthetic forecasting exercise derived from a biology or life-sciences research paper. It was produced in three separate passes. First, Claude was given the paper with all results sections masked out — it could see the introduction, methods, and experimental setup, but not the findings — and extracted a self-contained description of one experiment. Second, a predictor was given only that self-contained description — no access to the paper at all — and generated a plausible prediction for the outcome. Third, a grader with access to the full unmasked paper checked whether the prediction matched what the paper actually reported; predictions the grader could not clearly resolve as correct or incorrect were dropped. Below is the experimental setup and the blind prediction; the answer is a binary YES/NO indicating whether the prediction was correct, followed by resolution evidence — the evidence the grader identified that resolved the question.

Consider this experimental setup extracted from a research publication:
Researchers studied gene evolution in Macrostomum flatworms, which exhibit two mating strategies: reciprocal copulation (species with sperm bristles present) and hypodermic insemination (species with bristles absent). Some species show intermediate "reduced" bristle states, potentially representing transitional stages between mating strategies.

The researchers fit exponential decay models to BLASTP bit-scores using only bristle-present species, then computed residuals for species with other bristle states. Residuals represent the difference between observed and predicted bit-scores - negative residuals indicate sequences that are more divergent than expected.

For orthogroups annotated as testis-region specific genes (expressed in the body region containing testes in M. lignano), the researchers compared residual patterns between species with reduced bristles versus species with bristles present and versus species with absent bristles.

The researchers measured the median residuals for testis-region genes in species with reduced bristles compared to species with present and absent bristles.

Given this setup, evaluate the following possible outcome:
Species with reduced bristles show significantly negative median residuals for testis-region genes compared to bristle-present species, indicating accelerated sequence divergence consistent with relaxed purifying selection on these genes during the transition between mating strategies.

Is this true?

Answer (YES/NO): YES